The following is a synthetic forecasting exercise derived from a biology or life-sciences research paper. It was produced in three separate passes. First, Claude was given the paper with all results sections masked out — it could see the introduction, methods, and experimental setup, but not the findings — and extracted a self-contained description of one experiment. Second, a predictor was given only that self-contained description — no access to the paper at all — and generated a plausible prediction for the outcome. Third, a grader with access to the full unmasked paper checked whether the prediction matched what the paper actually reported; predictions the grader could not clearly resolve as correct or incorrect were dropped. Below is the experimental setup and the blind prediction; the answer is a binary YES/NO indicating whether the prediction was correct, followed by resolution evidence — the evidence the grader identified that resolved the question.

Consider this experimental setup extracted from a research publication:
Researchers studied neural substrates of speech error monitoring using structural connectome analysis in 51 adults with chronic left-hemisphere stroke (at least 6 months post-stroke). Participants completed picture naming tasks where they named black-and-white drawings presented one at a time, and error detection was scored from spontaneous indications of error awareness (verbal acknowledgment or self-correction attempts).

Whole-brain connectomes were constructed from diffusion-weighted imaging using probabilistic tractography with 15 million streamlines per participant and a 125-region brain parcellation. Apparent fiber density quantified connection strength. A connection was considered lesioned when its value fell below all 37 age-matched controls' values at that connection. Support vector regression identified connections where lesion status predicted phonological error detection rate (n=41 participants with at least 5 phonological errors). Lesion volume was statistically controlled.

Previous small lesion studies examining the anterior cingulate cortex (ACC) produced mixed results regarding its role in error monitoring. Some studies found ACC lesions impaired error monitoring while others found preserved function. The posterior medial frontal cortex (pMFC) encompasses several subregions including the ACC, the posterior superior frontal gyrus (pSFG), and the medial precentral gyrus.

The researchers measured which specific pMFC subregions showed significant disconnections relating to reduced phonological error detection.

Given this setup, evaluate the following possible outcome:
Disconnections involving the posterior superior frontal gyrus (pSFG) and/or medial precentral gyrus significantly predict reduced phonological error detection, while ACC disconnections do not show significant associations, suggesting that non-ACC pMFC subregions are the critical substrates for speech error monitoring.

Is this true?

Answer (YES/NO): NO